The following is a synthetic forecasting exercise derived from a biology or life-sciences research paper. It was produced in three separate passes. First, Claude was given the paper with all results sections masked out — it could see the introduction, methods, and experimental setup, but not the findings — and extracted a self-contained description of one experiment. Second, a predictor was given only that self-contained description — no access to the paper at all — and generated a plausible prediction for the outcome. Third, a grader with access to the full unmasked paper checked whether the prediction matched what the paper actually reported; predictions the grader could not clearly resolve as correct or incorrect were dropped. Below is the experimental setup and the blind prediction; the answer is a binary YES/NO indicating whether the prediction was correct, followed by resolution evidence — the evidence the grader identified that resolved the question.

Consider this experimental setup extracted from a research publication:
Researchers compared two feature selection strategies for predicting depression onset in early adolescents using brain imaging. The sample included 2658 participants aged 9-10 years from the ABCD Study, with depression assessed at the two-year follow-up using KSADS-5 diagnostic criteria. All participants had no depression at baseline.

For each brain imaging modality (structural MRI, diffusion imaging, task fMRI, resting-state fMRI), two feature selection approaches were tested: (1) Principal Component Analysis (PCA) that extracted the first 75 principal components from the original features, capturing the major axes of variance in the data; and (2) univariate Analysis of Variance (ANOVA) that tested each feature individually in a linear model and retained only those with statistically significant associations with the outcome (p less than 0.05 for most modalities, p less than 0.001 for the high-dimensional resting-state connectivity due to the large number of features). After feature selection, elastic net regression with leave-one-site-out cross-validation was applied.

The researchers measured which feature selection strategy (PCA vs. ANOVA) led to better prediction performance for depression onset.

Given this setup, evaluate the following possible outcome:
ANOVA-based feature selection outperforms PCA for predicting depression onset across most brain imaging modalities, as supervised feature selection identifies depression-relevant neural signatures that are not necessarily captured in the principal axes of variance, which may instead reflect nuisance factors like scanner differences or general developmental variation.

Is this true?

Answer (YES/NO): NO